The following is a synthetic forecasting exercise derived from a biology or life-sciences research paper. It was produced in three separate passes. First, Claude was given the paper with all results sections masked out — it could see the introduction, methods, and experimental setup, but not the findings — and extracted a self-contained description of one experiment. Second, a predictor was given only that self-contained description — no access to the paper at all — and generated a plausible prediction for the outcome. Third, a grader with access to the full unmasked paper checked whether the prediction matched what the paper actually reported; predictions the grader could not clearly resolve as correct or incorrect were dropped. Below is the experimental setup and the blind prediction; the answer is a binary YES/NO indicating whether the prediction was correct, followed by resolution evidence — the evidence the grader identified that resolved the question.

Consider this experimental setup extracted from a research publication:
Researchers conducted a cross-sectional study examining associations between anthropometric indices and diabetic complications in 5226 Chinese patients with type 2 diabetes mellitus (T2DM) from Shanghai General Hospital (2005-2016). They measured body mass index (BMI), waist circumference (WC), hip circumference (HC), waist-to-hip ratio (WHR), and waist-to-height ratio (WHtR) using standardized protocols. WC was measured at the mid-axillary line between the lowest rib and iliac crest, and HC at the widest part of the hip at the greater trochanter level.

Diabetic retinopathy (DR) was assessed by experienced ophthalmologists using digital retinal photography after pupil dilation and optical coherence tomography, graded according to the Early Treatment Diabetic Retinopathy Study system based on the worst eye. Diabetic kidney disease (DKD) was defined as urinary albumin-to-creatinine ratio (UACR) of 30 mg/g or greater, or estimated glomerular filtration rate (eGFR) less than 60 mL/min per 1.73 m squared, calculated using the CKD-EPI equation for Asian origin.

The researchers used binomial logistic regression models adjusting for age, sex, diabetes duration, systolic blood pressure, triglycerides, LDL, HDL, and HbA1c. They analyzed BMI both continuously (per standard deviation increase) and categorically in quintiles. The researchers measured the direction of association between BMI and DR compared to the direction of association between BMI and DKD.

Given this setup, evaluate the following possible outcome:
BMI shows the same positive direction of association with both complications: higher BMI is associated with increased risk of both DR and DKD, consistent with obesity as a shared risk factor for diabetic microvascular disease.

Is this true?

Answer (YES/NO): NO